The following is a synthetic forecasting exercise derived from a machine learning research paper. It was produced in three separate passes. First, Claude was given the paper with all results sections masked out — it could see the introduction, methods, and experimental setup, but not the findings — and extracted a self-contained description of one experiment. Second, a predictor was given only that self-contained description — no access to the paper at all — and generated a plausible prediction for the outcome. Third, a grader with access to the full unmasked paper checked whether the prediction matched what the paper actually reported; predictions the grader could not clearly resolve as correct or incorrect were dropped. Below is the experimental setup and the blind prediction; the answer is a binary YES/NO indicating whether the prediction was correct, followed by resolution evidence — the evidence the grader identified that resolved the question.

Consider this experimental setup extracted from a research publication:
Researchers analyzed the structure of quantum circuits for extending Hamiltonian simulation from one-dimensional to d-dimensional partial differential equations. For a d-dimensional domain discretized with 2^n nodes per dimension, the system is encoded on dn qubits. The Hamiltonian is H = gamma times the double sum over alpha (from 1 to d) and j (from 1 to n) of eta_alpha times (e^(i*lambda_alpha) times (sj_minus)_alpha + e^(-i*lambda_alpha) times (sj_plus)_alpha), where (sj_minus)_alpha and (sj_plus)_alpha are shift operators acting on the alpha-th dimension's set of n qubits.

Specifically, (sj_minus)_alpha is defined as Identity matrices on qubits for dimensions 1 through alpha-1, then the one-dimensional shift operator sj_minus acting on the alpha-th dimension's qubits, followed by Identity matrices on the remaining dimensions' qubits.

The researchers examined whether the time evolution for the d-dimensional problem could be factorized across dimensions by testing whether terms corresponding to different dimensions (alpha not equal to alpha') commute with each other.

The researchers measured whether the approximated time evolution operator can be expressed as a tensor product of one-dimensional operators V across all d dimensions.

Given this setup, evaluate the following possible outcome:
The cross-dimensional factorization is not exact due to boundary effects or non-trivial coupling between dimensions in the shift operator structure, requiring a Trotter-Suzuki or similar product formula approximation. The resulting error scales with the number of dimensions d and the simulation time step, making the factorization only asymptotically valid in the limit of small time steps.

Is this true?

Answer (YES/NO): NO